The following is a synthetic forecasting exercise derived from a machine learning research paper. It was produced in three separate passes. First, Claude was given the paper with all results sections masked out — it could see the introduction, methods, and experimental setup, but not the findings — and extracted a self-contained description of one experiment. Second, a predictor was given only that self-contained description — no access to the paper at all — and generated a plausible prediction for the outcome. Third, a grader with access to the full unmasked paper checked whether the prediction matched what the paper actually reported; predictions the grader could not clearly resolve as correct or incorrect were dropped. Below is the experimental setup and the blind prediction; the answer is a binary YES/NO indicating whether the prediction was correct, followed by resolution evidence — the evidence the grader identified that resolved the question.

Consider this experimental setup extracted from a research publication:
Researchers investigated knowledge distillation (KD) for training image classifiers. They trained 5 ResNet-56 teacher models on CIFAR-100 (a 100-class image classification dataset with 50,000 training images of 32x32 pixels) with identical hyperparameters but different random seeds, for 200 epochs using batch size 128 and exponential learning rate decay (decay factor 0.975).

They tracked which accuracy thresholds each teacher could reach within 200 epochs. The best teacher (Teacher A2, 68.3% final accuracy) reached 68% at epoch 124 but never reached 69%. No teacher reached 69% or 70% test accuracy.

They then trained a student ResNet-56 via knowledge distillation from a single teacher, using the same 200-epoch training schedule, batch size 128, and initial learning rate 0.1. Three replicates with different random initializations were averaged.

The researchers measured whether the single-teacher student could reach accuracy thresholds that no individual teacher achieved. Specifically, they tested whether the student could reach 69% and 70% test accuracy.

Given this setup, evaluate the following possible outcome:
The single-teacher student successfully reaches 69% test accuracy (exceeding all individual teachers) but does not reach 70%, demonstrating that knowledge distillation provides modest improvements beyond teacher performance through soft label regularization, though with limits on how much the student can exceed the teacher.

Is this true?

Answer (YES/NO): YES